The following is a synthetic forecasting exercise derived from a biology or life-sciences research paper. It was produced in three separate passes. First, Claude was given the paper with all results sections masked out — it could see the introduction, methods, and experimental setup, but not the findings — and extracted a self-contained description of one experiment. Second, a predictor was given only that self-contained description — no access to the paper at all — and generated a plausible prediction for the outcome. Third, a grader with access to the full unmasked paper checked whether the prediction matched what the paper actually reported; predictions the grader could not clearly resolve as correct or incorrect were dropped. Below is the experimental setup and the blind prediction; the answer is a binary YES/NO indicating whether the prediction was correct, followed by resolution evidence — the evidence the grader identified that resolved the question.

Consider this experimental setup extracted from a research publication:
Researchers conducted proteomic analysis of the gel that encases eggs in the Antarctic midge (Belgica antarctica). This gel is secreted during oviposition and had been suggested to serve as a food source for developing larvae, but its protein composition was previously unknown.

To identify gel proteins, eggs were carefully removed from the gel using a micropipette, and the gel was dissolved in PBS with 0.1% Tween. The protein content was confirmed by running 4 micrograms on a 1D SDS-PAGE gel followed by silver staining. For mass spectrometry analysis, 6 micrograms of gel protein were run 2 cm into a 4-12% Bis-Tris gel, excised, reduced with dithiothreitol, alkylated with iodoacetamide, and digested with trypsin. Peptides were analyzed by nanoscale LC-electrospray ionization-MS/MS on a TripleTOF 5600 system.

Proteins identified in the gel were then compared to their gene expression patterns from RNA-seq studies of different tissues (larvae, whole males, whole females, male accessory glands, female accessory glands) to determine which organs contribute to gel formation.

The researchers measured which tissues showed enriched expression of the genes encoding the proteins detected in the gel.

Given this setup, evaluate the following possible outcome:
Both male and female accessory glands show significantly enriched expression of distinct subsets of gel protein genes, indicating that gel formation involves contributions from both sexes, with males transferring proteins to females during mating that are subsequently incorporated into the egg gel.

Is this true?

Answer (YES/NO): NO